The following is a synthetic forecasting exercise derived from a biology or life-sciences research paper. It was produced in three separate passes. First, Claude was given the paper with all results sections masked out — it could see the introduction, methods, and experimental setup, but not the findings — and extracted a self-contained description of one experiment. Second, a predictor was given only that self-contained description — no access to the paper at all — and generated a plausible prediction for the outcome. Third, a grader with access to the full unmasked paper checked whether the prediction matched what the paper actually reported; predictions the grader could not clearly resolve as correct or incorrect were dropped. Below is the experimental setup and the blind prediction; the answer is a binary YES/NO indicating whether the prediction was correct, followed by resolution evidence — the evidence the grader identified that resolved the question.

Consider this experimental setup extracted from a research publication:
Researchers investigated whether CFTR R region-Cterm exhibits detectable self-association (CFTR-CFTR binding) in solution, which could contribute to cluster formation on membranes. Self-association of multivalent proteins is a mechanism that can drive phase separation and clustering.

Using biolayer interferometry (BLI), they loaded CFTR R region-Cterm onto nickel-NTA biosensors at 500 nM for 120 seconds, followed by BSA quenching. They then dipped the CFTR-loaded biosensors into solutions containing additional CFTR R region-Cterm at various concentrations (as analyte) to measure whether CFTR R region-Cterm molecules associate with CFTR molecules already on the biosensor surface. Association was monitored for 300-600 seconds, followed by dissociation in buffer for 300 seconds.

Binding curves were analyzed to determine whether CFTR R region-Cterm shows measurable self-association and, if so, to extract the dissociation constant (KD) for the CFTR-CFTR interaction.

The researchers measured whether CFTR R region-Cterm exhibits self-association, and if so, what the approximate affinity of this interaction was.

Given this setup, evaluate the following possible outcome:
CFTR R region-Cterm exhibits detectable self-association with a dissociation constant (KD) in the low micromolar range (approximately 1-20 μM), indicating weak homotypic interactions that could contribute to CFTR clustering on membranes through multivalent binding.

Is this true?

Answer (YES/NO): YES